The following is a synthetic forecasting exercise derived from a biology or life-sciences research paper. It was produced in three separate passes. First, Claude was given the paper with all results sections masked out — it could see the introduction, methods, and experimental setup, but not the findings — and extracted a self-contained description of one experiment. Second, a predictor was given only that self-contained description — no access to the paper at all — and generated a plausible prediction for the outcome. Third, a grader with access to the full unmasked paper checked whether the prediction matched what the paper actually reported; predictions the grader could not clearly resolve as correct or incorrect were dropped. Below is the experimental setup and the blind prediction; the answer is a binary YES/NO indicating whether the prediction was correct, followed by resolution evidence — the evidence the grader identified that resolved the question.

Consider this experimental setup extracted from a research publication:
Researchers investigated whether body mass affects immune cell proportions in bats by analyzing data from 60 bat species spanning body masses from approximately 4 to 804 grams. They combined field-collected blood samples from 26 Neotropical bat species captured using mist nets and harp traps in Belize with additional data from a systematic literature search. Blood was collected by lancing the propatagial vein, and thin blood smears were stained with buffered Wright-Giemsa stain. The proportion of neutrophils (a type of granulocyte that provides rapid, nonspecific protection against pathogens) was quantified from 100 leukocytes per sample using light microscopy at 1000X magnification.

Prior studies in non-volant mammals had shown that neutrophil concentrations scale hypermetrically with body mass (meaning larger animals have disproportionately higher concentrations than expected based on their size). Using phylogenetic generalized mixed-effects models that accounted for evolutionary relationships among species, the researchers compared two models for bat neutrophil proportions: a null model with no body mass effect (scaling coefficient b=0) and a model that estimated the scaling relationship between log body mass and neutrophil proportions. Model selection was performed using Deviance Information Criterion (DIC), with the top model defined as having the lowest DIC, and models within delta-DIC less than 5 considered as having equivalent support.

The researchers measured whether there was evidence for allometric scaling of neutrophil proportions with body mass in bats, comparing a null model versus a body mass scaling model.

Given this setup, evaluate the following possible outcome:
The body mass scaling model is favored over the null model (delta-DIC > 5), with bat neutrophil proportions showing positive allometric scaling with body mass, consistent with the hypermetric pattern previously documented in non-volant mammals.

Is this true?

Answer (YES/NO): NO